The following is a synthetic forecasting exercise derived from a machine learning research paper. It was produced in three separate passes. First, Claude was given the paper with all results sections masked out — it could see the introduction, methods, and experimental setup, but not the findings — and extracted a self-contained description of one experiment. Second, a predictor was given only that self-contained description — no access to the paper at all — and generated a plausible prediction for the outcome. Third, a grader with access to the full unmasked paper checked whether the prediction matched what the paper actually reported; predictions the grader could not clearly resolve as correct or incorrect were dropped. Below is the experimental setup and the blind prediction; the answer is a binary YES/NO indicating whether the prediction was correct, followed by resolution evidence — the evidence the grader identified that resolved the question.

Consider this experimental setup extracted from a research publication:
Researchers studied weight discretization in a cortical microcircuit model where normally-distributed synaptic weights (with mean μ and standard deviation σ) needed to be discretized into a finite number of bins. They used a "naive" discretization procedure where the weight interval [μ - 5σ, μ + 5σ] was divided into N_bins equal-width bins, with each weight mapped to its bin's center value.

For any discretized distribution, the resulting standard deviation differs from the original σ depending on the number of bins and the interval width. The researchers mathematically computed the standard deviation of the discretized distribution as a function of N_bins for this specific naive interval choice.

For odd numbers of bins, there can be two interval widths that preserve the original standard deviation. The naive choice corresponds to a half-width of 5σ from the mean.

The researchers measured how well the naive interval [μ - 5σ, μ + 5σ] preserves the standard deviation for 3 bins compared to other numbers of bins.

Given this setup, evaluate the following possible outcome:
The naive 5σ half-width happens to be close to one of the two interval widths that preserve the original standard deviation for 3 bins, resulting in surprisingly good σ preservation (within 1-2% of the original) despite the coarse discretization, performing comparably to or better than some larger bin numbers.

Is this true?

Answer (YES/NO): YES